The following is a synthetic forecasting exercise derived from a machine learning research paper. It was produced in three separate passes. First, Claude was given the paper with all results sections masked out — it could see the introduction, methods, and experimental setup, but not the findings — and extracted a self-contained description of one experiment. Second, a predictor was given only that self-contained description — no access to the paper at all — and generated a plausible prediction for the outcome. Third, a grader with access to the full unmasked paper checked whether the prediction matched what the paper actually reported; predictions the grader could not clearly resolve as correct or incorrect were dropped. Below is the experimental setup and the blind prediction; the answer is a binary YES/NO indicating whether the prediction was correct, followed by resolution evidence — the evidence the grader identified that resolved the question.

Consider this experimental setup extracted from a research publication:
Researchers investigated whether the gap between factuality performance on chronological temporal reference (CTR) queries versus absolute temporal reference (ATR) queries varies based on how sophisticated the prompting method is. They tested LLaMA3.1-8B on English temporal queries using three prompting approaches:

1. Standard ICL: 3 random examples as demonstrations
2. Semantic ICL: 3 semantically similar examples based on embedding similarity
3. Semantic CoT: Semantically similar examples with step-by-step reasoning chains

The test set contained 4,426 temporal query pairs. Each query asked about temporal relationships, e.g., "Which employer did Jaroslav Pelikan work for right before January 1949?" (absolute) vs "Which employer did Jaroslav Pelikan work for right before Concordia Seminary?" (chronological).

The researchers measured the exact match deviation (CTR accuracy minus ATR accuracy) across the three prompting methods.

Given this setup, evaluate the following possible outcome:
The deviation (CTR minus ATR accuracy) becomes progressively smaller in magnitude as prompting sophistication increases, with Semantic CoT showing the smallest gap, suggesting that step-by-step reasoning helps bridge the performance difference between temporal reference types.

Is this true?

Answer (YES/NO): NO